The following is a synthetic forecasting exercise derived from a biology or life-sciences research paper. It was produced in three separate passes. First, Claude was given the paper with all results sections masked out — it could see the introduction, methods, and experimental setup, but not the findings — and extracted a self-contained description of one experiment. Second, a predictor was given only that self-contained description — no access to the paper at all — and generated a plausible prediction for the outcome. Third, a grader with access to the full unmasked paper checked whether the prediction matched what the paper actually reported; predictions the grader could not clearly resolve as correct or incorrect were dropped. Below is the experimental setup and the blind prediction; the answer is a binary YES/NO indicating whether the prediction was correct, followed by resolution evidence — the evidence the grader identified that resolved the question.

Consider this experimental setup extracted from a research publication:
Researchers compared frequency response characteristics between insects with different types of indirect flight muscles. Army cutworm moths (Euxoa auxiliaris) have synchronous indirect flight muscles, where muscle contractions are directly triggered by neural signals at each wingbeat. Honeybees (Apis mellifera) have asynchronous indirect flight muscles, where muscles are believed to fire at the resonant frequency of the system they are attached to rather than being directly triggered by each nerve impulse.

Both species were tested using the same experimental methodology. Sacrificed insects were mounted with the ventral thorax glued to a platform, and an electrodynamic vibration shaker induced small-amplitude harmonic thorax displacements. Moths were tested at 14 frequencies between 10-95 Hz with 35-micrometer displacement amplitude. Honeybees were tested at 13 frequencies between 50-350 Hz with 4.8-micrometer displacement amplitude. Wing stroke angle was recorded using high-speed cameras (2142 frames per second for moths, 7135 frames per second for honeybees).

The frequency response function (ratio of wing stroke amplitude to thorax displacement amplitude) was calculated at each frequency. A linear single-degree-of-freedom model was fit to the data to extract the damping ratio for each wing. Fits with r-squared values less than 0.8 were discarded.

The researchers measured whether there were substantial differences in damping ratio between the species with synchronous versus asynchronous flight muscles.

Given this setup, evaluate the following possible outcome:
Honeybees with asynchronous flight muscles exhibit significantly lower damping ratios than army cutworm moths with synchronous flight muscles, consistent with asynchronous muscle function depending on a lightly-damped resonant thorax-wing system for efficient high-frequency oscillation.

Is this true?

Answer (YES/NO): NO